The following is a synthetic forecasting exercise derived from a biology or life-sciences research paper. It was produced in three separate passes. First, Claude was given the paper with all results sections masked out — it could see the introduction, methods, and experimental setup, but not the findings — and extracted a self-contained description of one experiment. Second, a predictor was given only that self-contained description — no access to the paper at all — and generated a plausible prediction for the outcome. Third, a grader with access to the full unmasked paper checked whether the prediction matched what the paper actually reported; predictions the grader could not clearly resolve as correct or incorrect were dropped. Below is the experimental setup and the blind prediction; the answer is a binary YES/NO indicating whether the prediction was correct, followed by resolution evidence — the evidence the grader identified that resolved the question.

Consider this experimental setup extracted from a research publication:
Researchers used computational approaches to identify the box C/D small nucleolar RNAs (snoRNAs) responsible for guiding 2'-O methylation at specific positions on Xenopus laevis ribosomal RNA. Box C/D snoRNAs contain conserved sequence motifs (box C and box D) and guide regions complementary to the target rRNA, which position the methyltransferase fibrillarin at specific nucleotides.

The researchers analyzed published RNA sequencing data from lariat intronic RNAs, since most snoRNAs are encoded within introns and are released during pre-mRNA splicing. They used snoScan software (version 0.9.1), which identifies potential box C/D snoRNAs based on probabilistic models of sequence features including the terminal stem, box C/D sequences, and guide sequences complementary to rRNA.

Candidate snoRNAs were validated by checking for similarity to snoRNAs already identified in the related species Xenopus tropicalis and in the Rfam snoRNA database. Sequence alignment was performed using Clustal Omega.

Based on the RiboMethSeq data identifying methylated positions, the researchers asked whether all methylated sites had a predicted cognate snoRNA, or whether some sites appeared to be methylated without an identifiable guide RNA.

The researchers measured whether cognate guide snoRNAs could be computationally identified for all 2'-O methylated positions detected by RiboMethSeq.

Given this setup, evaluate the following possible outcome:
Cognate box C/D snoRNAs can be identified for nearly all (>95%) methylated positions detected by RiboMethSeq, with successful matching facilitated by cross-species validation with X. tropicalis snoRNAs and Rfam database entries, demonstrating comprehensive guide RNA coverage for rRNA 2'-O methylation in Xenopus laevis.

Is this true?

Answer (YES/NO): YES